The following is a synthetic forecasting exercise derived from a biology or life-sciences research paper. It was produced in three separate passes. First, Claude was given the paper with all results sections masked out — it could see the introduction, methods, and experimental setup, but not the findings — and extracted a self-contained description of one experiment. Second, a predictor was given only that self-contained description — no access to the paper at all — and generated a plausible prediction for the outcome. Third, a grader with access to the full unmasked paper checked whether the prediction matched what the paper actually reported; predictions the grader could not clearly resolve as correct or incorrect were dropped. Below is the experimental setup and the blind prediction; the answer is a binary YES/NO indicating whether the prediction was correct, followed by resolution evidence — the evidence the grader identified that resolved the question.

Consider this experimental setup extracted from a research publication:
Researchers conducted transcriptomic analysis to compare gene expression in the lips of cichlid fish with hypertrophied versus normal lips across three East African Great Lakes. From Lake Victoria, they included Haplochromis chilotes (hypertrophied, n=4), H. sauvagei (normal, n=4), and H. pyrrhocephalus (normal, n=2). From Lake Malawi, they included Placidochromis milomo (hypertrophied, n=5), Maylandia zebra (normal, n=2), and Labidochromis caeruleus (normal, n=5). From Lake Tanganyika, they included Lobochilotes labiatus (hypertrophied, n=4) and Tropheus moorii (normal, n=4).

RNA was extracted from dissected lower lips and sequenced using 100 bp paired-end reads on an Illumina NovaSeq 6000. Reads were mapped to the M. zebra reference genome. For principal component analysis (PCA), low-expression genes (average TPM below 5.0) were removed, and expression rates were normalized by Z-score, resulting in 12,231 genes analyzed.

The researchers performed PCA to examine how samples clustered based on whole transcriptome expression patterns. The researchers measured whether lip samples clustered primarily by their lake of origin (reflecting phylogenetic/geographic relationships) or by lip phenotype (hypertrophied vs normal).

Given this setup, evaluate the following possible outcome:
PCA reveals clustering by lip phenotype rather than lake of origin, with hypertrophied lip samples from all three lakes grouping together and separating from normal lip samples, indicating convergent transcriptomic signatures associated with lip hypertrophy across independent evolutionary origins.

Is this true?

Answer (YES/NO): NO